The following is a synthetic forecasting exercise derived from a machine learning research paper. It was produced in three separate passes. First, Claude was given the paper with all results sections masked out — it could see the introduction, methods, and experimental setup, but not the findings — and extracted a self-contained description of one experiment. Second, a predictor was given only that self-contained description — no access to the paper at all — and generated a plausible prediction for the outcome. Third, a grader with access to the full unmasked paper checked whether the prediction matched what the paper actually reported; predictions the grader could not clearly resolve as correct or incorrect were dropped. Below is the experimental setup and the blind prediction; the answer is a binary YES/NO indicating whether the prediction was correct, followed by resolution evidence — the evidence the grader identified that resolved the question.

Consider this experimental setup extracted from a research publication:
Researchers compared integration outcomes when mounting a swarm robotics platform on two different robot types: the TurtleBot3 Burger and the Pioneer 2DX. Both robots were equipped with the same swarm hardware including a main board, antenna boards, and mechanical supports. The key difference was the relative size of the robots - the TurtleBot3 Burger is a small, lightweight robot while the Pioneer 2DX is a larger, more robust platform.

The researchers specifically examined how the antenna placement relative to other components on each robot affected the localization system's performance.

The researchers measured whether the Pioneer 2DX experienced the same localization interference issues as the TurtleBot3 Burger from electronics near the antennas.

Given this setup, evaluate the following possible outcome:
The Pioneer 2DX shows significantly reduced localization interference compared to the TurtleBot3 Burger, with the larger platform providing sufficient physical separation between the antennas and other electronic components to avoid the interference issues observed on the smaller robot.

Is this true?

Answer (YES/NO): YES